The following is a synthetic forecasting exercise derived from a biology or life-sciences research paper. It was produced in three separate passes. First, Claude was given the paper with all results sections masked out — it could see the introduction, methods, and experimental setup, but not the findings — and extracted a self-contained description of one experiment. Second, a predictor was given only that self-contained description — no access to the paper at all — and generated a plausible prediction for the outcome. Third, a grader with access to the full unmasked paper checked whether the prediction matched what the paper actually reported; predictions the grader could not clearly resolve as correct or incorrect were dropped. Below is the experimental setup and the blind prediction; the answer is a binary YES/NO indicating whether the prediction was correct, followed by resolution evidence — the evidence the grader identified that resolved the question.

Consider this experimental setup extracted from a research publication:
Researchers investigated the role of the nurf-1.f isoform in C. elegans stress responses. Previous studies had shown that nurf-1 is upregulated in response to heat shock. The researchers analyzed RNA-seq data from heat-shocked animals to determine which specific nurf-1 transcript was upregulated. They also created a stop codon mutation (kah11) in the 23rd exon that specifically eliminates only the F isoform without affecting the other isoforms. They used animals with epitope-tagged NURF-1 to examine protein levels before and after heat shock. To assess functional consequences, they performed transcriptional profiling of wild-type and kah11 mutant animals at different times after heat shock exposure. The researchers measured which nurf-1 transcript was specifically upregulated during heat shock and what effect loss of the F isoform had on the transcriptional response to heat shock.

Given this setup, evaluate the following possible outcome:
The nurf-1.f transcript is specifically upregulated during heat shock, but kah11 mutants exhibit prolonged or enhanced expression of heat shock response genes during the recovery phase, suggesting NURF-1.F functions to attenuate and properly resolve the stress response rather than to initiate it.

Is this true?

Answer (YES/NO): NO